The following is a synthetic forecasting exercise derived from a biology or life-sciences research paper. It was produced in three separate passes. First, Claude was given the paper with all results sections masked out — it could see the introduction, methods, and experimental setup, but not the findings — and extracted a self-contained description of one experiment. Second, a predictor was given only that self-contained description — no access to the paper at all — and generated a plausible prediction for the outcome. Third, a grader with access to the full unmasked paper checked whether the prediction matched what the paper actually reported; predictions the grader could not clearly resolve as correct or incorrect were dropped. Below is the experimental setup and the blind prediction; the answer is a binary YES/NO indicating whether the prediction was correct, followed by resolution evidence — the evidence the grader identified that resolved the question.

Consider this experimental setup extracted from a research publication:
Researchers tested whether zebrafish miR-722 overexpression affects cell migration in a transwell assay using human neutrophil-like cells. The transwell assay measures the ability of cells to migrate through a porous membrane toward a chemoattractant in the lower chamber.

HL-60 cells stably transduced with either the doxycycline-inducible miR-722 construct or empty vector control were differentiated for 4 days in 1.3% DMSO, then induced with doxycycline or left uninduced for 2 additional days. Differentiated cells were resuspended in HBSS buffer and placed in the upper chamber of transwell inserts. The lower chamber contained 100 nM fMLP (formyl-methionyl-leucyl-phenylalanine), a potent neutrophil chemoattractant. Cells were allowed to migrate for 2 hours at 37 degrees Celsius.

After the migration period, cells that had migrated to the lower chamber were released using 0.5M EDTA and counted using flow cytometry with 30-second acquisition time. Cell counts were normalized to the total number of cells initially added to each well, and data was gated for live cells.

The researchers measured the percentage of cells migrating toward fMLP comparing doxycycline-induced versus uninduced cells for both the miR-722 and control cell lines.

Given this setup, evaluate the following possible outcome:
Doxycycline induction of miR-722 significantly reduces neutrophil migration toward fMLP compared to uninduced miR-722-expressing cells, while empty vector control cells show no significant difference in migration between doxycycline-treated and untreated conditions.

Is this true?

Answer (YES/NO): YES